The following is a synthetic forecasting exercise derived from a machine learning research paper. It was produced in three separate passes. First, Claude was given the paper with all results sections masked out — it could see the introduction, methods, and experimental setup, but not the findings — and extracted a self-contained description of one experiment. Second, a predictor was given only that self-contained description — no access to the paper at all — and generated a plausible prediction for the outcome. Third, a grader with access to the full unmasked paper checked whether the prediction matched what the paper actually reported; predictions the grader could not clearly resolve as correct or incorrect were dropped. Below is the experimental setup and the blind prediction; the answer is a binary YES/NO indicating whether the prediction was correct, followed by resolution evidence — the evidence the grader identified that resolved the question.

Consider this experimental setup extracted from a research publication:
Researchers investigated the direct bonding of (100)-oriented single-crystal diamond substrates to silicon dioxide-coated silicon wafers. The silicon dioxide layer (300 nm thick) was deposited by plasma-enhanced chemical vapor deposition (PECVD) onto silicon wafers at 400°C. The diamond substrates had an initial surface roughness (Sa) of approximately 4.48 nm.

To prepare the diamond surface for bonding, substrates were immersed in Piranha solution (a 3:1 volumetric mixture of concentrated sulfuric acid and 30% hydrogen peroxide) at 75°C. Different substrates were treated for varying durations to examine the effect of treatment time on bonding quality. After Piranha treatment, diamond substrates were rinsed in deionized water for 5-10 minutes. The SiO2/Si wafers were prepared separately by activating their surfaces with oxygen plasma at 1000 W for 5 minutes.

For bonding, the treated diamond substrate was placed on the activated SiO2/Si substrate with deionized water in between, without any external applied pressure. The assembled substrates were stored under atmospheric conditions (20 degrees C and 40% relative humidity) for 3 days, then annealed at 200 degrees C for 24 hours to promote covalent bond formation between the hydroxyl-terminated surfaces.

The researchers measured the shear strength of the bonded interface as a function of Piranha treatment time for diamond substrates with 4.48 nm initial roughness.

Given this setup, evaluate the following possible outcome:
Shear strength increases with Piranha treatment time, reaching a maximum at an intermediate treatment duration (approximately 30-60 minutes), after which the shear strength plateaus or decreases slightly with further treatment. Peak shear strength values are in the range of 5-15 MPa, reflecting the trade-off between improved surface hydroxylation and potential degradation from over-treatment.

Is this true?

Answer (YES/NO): NO